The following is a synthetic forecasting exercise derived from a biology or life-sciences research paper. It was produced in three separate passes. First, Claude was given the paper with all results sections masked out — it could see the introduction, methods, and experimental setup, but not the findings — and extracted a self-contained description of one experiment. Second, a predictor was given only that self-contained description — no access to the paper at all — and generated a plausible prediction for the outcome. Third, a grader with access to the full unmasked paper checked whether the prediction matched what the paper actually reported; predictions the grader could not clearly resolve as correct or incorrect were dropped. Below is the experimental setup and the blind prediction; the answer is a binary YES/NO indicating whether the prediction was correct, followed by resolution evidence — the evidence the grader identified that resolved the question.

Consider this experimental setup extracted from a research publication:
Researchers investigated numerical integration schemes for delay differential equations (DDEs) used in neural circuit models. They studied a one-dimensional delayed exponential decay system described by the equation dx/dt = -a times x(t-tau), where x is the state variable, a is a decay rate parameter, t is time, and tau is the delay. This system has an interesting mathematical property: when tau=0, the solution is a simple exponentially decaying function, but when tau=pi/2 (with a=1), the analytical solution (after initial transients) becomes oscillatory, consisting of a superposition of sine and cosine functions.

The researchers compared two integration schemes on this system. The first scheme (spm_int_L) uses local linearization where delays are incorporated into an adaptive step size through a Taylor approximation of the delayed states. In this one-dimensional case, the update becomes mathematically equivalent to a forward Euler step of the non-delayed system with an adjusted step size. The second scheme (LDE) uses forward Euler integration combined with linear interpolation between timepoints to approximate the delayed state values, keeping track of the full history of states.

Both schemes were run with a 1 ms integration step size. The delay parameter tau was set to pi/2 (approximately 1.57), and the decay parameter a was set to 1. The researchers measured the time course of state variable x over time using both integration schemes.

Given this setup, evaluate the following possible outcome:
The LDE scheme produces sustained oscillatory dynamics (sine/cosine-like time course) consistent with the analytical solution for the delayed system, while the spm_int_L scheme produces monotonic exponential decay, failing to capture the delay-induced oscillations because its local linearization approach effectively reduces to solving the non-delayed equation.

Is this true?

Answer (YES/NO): YES